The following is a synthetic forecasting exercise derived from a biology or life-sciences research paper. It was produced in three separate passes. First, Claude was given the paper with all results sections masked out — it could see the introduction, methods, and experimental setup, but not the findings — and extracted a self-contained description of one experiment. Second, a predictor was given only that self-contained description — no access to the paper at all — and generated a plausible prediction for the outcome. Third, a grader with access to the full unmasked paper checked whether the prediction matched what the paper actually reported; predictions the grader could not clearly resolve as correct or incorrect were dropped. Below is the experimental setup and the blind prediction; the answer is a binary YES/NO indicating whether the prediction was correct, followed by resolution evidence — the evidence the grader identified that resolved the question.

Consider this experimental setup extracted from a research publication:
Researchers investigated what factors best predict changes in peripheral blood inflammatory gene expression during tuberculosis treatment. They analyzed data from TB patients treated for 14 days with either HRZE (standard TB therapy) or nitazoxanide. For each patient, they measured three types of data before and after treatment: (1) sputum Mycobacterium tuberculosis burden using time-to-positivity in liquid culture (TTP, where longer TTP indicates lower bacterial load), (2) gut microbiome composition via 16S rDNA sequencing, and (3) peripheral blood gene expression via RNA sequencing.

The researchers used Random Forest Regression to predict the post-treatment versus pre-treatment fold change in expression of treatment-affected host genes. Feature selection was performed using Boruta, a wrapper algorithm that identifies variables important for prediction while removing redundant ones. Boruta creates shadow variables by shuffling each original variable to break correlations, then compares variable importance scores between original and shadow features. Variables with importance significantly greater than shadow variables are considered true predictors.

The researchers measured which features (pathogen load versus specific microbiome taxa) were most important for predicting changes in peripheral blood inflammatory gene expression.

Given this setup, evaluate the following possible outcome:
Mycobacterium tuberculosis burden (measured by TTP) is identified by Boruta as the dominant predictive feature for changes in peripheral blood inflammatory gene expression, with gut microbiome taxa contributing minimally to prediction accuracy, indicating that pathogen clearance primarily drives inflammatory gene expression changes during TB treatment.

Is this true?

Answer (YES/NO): NO